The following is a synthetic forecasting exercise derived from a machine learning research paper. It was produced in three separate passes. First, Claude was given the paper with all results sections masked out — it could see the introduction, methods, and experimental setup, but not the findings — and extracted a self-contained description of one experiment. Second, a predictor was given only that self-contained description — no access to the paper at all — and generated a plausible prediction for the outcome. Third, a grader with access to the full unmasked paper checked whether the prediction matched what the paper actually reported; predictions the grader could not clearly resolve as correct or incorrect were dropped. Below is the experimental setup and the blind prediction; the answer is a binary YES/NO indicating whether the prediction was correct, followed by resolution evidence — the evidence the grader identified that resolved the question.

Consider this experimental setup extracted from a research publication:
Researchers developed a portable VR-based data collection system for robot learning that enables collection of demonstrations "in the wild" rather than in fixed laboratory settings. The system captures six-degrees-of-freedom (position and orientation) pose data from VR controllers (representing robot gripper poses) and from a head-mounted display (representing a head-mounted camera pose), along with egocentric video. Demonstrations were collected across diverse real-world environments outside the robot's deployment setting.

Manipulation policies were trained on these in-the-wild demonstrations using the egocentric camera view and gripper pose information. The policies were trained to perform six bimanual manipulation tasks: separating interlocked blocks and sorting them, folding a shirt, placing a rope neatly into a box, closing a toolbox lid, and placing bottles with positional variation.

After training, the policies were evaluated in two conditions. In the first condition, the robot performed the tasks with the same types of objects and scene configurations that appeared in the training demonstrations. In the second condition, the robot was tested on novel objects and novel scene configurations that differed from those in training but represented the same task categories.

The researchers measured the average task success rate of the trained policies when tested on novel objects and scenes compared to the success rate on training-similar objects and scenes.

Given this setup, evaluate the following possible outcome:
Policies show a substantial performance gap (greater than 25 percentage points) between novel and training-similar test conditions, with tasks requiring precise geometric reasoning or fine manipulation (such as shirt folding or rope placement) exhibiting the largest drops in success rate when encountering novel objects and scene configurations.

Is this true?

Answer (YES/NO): NO